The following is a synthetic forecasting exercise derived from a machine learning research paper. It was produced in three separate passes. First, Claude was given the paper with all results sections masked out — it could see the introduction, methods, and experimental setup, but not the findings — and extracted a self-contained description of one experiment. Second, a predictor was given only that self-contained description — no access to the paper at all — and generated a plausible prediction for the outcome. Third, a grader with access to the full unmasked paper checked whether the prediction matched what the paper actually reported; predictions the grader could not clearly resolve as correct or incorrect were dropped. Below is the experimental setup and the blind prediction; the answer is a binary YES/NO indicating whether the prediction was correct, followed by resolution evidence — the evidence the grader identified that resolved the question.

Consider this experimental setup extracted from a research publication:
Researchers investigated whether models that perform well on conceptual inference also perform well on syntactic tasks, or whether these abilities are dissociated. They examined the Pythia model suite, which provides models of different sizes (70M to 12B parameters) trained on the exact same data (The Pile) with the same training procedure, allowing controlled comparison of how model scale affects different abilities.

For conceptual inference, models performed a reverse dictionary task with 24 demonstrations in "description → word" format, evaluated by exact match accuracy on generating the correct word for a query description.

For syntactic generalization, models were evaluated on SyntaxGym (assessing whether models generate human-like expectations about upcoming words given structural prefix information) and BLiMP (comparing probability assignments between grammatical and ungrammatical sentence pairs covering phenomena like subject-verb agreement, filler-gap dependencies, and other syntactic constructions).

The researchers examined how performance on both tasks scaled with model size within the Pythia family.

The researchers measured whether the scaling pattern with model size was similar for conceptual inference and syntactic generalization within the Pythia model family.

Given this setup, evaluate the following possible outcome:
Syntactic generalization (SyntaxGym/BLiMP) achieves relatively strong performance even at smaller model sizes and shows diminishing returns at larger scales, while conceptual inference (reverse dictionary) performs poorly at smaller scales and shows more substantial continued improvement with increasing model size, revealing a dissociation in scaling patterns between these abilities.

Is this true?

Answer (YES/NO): YES